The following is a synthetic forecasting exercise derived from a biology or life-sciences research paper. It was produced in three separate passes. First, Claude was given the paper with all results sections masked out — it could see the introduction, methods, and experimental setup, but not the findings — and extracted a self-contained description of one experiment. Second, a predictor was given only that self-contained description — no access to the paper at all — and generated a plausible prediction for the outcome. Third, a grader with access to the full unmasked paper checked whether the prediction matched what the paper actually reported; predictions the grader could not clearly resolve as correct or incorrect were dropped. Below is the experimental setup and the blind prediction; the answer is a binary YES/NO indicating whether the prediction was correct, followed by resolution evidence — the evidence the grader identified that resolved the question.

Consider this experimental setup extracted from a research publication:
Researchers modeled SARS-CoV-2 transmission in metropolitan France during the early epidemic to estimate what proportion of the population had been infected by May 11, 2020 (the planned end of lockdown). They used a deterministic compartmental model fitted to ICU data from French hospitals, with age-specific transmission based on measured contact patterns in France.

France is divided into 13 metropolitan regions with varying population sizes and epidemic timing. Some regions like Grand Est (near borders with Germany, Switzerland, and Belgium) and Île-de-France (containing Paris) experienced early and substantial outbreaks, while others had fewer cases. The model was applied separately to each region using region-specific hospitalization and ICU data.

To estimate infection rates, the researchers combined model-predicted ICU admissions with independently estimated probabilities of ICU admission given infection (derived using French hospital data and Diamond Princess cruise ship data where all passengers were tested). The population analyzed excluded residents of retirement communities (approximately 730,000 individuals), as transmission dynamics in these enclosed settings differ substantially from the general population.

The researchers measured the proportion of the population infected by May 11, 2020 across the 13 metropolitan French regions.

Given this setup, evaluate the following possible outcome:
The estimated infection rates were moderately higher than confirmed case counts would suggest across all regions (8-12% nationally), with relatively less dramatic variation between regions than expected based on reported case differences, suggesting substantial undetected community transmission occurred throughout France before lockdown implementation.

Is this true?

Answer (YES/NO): NO